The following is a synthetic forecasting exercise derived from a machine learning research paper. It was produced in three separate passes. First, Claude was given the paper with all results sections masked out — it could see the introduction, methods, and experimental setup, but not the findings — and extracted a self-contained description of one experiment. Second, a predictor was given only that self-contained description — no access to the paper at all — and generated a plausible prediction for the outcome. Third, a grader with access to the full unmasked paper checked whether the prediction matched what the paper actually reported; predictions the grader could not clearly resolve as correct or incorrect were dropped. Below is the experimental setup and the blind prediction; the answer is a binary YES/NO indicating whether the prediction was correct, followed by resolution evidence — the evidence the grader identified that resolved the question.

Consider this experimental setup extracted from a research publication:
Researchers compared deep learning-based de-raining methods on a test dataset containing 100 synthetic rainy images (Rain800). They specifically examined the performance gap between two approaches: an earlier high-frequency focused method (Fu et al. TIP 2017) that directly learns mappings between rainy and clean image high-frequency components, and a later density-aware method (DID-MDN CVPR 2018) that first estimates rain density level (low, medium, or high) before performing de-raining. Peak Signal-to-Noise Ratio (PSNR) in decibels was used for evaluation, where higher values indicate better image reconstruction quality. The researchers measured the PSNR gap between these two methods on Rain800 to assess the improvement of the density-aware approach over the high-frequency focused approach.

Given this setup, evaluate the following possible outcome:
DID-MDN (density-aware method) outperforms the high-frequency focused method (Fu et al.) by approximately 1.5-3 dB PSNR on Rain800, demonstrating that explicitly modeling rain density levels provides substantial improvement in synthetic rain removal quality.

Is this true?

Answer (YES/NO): NO